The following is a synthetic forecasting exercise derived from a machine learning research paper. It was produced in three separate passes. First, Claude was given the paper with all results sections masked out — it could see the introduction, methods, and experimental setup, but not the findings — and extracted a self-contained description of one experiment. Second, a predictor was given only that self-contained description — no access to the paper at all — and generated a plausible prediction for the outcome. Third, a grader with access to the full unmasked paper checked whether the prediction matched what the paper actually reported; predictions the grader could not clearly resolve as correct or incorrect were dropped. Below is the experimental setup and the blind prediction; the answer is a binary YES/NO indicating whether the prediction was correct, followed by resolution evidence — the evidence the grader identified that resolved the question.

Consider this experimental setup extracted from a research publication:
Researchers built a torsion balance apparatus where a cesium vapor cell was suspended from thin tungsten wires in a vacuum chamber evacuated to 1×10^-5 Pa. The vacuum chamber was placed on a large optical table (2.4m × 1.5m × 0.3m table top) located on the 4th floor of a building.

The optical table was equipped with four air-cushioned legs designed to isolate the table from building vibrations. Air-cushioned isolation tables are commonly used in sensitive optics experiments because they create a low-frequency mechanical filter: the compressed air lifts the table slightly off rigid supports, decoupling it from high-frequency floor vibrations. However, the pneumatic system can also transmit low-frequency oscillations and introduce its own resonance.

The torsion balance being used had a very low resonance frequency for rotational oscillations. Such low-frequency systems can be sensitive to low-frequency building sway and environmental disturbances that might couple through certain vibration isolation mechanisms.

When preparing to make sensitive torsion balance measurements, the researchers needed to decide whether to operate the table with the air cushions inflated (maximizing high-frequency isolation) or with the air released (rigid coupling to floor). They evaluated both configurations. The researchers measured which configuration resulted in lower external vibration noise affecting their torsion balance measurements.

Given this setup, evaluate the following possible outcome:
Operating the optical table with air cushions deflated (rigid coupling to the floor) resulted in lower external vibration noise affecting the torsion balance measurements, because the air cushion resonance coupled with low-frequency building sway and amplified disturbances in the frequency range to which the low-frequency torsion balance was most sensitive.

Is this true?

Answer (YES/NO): YES